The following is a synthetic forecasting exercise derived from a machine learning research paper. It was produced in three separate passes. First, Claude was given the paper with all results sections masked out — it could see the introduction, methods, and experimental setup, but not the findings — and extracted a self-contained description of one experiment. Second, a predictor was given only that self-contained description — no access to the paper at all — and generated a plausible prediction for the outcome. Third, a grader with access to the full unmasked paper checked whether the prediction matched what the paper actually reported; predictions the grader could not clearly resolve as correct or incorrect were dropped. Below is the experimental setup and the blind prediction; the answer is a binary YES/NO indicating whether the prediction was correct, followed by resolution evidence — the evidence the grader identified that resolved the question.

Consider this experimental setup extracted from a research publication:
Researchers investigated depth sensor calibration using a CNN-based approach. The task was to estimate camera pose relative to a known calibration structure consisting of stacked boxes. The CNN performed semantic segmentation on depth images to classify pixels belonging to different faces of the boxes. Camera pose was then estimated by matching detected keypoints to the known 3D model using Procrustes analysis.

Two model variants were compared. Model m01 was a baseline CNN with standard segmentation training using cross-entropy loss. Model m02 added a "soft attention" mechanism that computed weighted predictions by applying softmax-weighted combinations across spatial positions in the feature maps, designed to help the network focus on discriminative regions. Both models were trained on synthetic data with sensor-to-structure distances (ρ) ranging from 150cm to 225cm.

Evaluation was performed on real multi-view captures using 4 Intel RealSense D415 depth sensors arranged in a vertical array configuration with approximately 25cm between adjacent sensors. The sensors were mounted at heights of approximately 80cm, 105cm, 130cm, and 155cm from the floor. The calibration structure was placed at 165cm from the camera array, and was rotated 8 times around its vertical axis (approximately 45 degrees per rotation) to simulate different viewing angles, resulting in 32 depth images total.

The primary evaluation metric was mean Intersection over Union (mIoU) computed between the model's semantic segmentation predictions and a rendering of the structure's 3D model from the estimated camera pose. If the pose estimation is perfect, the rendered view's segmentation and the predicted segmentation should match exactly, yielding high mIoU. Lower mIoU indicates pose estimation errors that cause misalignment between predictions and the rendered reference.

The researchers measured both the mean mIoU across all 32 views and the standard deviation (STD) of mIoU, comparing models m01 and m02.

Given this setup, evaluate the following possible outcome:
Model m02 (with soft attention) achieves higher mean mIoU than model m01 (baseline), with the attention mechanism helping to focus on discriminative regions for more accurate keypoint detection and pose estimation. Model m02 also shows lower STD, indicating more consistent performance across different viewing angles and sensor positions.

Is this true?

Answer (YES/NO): NO